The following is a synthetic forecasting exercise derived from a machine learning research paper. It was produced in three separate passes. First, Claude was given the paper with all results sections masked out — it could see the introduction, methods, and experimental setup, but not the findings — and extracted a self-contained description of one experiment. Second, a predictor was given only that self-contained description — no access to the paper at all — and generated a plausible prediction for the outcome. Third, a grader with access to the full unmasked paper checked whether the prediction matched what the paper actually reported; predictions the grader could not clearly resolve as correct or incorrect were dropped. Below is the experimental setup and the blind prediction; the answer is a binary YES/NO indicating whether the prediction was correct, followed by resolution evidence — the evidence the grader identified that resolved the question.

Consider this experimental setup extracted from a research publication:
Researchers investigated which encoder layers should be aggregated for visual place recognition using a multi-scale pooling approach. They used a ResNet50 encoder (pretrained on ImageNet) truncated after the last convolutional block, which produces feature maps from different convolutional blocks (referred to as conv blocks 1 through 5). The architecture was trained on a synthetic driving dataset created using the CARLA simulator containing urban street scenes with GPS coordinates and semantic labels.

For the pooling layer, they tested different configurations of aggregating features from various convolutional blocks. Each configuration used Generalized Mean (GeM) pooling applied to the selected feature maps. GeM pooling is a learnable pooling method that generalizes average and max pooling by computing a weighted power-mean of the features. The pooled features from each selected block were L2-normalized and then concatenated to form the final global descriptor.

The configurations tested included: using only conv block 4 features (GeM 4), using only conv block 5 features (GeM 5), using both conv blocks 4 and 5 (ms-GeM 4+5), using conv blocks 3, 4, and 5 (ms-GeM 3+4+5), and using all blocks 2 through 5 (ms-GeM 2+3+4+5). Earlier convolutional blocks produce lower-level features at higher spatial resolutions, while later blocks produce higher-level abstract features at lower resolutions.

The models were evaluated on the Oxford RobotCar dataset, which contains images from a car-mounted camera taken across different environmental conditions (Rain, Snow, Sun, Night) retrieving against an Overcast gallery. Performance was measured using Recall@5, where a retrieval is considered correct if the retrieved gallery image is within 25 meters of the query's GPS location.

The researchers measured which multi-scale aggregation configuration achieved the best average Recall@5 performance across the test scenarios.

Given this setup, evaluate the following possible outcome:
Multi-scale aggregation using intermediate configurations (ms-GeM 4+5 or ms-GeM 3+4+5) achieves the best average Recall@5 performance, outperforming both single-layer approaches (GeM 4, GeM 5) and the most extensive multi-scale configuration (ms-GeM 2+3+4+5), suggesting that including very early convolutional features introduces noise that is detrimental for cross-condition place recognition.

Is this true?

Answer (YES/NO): NO